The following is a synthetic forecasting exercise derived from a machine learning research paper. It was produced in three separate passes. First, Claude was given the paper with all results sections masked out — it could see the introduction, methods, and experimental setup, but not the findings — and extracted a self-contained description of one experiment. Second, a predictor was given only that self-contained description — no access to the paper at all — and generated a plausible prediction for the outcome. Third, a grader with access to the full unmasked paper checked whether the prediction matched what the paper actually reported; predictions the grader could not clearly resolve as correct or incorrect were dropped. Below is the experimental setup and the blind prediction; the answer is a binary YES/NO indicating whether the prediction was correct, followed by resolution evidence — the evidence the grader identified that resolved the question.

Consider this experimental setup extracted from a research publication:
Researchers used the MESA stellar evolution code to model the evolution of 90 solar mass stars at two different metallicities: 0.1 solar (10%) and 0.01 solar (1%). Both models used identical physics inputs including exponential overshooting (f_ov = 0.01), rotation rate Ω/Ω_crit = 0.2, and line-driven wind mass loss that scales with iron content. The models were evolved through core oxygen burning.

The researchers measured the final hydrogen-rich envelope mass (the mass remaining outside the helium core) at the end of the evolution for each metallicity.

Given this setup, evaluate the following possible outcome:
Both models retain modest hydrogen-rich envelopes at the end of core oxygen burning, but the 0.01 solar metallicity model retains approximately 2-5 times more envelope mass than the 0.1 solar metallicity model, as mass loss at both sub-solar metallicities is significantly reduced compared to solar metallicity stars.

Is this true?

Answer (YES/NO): NO